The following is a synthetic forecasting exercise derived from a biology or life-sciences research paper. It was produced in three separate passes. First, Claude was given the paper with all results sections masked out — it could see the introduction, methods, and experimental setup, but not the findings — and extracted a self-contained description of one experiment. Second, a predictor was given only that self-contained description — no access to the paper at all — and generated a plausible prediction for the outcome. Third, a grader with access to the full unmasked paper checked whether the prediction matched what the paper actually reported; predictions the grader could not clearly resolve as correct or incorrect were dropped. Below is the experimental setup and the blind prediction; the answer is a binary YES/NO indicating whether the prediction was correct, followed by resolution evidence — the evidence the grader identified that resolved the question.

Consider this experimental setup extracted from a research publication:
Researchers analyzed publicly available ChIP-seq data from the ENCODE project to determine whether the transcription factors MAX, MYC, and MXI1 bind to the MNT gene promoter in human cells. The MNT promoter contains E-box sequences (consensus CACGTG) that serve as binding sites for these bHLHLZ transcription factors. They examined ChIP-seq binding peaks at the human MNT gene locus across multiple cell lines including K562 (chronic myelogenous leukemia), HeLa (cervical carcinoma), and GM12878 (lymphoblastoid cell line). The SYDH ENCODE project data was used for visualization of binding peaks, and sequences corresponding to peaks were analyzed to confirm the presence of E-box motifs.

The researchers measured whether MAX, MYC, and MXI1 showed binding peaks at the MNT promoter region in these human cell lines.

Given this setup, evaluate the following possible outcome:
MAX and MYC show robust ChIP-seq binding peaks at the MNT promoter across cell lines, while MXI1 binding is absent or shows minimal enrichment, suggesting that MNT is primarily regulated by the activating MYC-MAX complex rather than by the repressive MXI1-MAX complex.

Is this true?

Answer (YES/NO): NO